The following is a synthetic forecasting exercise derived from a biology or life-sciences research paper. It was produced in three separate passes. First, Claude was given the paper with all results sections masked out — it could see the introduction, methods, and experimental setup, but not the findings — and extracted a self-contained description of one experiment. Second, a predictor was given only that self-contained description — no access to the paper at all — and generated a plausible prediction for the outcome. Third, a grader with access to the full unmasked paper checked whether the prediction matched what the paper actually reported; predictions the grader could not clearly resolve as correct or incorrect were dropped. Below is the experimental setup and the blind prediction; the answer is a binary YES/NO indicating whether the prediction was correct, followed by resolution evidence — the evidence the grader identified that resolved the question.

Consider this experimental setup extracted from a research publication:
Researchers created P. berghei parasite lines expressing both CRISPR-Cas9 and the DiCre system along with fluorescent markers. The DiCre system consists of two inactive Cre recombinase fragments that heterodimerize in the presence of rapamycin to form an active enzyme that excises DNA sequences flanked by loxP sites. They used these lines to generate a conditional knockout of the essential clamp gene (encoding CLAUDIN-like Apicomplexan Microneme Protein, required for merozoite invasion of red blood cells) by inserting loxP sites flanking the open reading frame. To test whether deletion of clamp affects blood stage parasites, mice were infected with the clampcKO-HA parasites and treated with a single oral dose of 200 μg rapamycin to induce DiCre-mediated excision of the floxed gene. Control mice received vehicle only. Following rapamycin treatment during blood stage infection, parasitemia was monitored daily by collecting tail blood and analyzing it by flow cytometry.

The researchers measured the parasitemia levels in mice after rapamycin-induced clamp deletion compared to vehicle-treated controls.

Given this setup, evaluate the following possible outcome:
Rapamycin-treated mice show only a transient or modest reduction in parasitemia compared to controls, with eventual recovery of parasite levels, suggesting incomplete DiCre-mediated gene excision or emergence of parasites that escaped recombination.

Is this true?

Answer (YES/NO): NO